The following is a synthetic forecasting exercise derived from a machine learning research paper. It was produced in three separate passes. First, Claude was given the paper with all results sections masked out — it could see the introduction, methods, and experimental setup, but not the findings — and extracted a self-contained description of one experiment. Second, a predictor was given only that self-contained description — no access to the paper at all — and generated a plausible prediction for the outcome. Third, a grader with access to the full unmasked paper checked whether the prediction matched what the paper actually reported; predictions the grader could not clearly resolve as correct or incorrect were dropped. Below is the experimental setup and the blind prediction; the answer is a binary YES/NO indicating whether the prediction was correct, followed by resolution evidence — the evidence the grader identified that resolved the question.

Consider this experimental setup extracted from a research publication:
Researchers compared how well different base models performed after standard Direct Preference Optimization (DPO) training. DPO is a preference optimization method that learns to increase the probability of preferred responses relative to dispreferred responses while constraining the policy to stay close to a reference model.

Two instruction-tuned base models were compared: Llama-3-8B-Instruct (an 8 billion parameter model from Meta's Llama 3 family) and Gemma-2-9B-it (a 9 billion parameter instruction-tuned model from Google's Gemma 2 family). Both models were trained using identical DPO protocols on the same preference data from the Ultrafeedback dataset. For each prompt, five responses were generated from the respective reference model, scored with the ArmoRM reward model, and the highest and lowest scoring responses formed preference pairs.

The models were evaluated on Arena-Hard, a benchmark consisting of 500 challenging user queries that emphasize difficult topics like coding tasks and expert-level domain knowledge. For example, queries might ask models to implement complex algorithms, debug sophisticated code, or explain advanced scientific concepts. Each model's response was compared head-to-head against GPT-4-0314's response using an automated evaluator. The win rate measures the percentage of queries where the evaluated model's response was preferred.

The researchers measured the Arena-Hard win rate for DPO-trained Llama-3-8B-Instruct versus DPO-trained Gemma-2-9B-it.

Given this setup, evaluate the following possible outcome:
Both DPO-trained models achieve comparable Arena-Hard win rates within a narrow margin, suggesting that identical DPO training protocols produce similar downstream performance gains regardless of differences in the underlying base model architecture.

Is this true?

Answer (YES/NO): NO